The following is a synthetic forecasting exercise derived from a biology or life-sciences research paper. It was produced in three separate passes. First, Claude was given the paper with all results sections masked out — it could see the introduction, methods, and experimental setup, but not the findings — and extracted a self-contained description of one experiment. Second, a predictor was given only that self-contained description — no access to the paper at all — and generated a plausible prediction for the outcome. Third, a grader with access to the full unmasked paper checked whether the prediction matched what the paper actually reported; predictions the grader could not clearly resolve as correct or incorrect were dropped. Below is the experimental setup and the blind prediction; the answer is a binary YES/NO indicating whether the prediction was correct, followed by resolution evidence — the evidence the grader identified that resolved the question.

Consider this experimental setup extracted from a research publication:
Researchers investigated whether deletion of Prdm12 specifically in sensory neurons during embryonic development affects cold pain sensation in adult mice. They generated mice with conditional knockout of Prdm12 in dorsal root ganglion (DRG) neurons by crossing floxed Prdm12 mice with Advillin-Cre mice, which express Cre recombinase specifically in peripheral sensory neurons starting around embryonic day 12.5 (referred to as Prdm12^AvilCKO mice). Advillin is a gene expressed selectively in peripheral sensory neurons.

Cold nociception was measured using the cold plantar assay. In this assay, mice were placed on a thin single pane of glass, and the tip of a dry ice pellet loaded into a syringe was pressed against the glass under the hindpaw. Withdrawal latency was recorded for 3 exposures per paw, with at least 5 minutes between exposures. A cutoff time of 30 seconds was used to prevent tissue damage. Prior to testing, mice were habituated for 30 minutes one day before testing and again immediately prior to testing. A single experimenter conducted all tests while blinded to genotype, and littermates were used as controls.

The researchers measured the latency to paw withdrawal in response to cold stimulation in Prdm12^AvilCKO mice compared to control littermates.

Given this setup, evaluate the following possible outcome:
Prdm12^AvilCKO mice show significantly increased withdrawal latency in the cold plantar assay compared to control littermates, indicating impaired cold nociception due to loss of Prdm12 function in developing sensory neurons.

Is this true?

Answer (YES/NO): NO